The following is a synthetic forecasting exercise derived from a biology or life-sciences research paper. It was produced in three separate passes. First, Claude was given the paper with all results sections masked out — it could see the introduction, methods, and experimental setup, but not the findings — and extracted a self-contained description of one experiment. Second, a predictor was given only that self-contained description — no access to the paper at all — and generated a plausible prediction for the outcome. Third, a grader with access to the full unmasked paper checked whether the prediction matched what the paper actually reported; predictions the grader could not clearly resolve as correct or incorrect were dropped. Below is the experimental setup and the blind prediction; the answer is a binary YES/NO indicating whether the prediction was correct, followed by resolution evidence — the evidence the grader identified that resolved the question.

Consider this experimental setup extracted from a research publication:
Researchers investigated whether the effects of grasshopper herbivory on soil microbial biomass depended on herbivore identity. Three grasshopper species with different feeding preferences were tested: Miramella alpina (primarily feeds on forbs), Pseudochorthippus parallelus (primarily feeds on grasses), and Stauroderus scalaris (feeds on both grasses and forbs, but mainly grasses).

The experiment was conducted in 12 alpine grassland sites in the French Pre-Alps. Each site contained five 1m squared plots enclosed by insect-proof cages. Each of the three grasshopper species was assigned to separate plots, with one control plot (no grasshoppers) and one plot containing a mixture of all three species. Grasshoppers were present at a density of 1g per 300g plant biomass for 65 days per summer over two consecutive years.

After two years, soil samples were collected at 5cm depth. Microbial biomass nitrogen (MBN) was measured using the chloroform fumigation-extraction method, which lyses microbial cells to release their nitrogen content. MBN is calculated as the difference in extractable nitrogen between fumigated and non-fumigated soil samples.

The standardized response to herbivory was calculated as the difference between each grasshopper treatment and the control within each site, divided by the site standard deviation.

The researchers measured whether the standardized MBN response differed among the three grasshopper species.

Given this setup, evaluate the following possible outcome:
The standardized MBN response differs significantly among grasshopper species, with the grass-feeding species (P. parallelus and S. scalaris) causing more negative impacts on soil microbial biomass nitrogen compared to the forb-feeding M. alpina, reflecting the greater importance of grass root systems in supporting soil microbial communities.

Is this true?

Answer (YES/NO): NO